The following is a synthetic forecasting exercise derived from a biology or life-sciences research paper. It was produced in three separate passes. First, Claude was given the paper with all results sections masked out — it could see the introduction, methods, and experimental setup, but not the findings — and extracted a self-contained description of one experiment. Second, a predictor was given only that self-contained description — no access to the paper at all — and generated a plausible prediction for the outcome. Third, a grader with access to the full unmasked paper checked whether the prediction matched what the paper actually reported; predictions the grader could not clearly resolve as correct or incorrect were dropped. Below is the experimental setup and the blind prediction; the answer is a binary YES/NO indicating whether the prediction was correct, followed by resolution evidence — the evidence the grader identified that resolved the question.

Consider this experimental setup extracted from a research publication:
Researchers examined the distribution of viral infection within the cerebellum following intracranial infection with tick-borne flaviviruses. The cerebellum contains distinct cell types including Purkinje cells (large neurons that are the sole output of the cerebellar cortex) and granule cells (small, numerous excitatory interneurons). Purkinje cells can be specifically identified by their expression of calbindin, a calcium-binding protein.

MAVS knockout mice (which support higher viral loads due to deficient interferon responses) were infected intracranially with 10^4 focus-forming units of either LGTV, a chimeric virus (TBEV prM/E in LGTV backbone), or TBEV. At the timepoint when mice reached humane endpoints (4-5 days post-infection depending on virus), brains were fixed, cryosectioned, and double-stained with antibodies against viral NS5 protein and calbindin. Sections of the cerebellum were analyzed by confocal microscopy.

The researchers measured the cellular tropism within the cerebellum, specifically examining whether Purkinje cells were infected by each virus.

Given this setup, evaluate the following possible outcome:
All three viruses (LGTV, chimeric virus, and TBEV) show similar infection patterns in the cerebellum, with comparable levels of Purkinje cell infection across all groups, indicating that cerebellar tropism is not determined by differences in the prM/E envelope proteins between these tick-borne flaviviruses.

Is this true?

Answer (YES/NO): NO